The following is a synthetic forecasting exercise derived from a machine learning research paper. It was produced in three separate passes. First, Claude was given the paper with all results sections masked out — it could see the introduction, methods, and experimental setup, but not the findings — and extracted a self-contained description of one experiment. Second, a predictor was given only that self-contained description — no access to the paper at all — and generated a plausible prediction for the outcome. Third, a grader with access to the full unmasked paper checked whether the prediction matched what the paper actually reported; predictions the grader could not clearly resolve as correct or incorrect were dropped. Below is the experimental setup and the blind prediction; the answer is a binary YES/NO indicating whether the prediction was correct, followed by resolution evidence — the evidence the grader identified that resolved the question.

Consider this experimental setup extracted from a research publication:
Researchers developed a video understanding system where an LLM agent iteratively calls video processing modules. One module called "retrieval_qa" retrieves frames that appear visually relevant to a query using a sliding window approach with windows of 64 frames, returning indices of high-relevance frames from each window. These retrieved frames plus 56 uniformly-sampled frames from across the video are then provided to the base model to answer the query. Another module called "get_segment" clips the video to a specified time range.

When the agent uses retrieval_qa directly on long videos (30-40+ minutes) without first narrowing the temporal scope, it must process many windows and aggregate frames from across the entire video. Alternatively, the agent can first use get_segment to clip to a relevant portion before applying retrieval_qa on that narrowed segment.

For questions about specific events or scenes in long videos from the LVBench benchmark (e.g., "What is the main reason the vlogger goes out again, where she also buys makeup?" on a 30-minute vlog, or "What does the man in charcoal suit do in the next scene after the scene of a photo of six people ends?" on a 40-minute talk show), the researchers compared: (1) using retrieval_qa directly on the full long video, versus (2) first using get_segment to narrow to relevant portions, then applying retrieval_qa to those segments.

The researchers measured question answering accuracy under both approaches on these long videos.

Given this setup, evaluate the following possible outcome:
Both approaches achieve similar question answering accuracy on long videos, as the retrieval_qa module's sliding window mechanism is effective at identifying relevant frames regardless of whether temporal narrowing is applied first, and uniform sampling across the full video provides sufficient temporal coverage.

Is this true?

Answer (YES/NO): NO